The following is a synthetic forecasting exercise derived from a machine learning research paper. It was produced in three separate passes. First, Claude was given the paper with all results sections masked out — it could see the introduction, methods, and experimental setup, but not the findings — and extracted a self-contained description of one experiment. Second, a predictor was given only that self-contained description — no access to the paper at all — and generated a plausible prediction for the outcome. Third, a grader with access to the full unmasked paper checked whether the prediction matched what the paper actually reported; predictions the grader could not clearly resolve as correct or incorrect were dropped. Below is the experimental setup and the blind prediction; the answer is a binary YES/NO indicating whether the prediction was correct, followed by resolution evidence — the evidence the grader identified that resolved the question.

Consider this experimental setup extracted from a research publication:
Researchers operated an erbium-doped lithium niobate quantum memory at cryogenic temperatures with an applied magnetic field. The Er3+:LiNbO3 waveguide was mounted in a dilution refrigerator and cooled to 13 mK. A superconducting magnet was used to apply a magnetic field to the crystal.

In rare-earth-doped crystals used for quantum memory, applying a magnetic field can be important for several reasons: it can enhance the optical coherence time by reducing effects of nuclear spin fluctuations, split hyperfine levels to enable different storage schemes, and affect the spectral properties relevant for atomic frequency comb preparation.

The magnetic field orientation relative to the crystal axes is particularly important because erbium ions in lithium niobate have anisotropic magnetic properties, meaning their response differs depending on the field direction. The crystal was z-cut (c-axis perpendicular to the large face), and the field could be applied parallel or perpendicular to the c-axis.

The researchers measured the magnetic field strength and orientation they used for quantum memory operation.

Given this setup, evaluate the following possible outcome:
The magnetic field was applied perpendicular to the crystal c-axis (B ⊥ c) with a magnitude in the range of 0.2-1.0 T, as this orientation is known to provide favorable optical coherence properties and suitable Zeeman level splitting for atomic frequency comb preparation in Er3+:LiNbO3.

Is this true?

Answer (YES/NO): NO